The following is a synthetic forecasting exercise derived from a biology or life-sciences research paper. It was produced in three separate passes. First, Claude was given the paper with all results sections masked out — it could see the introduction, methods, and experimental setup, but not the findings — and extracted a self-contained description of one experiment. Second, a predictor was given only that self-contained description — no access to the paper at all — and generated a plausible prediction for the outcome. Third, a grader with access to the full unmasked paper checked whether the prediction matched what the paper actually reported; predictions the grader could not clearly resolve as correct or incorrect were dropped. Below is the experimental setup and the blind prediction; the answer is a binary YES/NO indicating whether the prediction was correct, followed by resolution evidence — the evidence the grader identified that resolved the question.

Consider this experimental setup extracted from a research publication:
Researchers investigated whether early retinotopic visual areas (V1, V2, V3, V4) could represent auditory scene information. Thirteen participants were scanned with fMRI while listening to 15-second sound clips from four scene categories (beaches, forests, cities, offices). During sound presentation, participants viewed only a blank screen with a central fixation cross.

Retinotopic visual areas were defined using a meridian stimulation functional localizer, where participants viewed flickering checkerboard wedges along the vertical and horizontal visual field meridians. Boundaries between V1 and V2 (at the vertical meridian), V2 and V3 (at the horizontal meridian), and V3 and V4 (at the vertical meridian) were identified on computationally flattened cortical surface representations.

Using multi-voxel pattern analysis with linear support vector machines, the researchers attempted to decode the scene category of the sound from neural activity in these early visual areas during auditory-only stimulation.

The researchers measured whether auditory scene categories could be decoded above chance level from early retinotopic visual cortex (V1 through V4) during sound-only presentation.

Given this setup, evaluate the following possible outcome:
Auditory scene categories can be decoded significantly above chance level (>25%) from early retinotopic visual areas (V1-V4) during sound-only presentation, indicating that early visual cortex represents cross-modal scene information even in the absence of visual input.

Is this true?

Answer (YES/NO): NO